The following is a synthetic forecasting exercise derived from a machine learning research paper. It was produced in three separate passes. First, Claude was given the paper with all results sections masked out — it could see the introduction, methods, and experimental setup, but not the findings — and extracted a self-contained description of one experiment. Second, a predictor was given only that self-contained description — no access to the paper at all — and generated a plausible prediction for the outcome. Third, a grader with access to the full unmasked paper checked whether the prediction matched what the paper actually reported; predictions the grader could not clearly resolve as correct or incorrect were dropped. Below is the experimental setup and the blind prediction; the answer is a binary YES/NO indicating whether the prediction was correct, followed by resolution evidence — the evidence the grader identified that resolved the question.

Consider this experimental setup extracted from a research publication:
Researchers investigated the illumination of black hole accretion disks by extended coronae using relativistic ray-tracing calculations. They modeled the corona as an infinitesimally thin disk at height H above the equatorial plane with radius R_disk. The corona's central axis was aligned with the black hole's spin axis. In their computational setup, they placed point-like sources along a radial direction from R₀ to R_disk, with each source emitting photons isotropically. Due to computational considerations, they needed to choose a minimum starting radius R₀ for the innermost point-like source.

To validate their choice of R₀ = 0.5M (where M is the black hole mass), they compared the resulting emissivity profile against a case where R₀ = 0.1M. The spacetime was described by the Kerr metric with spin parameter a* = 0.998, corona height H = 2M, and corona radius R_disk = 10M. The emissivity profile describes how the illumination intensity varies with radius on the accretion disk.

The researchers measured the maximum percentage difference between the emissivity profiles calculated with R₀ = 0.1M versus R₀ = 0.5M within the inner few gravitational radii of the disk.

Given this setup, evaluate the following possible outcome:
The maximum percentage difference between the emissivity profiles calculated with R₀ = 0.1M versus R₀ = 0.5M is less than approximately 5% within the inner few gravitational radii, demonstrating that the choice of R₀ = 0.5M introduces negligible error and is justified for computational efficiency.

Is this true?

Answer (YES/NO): NO